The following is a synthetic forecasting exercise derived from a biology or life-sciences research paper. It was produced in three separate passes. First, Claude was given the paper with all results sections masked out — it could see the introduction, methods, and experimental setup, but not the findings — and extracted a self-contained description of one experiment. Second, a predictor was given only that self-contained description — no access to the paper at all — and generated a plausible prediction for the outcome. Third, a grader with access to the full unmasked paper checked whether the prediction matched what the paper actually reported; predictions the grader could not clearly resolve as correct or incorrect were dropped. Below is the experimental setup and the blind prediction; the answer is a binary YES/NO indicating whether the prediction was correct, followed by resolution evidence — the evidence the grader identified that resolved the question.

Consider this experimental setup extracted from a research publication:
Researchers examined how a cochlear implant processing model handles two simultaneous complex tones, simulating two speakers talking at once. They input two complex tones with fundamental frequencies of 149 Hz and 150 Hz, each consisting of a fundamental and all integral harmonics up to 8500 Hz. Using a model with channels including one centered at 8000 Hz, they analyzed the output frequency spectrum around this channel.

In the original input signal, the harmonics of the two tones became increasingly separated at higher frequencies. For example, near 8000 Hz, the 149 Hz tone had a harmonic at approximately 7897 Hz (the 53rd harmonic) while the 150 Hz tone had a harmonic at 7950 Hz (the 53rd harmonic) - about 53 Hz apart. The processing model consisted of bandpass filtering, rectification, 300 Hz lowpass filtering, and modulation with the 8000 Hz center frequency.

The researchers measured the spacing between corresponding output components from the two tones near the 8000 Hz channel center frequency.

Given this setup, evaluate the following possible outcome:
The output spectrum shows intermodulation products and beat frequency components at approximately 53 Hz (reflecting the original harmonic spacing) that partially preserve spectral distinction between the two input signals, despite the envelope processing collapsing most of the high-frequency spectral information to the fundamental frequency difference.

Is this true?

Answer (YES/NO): NO